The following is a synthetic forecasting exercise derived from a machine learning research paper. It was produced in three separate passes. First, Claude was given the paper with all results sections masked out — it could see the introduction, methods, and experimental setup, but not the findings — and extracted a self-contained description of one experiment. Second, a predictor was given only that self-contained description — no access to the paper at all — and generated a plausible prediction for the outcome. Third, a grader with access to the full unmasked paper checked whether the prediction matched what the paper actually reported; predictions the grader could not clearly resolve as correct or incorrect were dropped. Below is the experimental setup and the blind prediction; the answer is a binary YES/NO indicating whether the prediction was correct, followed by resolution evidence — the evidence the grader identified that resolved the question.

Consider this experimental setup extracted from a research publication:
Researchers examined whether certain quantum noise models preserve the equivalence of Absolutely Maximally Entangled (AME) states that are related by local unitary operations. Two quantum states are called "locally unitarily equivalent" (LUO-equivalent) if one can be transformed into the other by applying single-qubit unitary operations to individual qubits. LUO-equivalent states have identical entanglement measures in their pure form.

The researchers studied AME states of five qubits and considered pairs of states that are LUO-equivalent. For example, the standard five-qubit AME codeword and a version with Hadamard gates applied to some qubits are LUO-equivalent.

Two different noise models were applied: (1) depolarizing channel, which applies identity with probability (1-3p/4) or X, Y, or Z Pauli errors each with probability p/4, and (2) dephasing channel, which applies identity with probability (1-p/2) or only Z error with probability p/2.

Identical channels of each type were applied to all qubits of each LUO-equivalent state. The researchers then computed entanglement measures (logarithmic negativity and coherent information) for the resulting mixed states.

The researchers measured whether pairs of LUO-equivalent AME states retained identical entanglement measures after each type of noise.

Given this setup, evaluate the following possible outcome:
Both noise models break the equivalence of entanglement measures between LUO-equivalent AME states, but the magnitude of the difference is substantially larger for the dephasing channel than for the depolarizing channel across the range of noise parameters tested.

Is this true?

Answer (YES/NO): NO